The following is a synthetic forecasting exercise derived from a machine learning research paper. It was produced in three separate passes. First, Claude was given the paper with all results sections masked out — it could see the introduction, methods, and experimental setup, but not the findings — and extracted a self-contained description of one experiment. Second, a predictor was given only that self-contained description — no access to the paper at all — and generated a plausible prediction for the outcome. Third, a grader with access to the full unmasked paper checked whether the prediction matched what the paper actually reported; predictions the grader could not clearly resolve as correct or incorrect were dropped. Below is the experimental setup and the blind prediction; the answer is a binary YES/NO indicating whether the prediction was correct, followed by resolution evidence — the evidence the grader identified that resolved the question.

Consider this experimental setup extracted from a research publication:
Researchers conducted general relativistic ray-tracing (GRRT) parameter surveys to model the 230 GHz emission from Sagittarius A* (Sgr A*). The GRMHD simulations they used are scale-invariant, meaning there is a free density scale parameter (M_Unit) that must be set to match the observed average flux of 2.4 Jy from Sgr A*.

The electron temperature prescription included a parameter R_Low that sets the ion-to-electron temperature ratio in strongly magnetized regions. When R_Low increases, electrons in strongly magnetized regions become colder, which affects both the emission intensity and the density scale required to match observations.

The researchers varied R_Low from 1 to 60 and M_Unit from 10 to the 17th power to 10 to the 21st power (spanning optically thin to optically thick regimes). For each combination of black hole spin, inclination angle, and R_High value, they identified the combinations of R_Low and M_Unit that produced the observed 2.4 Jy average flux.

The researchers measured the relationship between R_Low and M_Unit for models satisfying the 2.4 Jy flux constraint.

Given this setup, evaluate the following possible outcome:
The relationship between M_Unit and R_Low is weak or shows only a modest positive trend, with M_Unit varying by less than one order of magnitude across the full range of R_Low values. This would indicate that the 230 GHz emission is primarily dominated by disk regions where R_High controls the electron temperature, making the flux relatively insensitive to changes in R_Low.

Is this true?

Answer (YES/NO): NO